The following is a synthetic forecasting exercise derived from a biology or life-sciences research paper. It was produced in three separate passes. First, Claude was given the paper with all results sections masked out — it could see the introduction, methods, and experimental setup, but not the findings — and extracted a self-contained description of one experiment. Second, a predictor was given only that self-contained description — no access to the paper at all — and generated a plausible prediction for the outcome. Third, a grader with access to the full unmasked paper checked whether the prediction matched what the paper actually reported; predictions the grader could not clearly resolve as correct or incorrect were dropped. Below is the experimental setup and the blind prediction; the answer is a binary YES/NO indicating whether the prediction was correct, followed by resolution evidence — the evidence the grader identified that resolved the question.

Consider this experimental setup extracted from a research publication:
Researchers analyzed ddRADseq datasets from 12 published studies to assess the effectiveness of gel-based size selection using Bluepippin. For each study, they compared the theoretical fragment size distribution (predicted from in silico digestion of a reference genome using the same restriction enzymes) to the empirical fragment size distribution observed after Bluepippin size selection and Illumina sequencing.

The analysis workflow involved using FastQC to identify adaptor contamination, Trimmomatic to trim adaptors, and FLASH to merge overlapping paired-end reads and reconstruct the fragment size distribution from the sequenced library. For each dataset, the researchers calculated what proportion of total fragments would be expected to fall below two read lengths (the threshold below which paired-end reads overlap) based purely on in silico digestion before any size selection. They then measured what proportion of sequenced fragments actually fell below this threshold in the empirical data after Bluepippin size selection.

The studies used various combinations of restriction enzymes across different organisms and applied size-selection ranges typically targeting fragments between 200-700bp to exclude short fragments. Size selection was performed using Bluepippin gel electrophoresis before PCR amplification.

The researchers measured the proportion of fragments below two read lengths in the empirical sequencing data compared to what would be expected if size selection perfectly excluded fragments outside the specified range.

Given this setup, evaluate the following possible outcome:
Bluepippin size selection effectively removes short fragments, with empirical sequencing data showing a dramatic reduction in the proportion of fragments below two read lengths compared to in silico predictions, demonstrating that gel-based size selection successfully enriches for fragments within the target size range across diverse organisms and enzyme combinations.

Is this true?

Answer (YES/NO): NO